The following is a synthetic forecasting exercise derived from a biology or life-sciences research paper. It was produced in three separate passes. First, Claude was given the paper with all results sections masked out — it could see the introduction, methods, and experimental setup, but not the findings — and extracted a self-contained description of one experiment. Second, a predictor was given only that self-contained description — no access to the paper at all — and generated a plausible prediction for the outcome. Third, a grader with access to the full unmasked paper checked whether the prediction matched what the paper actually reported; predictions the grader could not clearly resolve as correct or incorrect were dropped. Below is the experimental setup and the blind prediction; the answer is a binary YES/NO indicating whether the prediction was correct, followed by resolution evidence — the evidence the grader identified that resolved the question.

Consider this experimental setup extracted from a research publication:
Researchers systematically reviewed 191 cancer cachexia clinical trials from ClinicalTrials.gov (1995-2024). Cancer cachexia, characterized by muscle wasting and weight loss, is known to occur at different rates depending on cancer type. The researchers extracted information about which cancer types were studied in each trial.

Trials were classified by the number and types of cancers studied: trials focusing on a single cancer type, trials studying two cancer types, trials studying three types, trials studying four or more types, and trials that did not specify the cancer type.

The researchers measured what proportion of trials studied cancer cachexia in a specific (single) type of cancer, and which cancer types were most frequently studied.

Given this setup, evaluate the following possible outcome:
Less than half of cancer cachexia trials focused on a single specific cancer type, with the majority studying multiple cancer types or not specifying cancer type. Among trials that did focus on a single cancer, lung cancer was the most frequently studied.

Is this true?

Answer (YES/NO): NO